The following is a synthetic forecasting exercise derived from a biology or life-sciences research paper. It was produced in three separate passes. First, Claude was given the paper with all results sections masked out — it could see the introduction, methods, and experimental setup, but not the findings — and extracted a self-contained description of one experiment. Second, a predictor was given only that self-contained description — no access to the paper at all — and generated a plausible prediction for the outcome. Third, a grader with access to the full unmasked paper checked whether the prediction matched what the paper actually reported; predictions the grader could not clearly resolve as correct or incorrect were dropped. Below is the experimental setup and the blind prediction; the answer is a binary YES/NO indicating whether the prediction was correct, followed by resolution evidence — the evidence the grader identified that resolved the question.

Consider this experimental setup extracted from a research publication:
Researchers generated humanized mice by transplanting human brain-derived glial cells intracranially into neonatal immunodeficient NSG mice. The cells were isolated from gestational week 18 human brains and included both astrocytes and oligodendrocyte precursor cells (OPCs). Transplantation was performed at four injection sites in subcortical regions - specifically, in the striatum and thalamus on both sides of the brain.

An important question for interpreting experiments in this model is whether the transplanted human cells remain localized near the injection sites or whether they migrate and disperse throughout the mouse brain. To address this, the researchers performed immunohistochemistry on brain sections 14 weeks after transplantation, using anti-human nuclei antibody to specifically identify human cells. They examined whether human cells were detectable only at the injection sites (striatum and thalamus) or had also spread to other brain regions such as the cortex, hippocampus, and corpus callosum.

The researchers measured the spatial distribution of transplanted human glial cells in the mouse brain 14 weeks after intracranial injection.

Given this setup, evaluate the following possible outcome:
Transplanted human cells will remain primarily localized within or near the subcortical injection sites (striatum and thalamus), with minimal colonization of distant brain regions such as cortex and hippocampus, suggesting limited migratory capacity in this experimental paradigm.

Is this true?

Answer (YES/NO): NO